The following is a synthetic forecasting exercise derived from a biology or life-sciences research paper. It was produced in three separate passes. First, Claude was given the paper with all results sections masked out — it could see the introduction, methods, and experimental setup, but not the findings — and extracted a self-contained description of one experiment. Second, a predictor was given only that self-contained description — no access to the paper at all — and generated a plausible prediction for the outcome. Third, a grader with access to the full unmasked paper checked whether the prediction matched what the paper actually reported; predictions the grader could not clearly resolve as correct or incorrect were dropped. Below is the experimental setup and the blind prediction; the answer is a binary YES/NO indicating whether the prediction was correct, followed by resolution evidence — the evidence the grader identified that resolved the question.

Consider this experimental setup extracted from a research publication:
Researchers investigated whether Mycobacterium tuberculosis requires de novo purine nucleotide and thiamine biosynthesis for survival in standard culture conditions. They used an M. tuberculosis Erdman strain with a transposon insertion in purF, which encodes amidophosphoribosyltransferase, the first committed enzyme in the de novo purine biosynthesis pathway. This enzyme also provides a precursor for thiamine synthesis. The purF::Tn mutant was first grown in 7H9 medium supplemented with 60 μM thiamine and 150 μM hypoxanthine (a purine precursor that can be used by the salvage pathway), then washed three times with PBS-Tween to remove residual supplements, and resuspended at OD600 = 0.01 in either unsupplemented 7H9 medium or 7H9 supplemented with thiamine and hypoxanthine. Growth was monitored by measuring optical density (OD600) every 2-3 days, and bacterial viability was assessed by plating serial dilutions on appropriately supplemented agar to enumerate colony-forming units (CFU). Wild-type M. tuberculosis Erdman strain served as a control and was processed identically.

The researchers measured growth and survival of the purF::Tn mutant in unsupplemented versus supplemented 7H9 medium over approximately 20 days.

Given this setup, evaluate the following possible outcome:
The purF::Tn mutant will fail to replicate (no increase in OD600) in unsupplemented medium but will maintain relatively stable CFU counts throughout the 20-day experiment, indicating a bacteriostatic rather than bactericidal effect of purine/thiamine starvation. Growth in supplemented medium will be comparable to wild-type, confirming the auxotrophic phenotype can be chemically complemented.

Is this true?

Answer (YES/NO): NO